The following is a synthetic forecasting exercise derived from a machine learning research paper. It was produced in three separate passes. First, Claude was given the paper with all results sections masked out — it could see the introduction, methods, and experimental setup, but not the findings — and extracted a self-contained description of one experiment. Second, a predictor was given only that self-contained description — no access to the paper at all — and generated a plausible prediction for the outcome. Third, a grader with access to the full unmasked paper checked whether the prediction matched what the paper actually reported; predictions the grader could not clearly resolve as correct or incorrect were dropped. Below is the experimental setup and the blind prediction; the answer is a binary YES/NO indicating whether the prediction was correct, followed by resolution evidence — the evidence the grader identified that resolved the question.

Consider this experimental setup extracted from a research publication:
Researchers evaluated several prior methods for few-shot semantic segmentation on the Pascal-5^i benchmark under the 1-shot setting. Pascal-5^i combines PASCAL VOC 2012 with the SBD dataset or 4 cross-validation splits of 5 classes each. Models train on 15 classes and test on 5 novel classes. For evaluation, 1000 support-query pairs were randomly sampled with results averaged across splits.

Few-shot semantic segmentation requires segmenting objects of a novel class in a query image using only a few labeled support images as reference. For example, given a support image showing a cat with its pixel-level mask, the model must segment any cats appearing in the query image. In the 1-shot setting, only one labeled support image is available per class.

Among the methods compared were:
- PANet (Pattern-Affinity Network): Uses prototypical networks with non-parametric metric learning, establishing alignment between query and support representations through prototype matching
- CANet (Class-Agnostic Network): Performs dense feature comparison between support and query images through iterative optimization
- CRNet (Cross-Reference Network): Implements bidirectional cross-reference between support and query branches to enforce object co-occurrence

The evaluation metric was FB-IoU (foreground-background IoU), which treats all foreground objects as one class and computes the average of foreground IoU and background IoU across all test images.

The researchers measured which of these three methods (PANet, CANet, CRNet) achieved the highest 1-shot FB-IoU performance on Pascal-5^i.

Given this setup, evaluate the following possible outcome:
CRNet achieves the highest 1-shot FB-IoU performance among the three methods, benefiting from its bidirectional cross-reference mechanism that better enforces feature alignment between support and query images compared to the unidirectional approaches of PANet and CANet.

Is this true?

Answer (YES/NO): YES